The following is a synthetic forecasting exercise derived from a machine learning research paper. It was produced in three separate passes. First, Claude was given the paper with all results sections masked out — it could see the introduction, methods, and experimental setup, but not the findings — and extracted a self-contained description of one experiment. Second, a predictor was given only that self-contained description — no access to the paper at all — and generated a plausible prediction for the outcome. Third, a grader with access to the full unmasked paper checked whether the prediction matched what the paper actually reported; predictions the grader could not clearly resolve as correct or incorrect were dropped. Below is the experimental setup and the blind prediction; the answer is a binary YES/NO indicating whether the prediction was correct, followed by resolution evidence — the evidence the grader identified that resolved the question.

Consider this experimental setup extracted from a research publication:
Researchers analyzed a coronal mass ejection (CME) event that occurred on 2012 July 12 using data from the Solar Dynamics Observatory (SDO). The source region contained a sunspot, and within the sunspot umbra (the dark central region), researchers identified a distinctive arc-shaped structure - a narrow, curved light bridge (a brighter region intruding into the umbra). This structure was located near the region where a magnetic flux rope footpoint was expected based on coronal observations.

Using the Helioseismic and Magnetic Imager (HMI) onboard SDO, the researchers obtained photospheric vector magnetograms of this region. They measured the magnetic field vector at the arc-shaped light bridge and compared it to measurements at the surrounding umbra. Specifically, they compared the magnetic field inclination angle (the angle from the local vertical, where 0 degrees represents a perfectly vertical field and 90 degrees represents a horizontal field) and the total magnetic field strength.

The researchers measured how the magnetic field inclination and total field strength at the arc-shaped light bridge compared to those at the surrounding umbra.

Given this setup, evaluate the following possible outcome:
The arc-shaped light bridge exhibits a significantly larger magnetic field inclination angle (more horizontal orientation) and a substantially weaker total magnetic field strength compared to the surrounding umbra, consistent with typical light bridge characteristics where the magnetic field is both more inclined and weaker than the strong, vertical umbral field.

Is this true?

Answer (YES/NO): NO